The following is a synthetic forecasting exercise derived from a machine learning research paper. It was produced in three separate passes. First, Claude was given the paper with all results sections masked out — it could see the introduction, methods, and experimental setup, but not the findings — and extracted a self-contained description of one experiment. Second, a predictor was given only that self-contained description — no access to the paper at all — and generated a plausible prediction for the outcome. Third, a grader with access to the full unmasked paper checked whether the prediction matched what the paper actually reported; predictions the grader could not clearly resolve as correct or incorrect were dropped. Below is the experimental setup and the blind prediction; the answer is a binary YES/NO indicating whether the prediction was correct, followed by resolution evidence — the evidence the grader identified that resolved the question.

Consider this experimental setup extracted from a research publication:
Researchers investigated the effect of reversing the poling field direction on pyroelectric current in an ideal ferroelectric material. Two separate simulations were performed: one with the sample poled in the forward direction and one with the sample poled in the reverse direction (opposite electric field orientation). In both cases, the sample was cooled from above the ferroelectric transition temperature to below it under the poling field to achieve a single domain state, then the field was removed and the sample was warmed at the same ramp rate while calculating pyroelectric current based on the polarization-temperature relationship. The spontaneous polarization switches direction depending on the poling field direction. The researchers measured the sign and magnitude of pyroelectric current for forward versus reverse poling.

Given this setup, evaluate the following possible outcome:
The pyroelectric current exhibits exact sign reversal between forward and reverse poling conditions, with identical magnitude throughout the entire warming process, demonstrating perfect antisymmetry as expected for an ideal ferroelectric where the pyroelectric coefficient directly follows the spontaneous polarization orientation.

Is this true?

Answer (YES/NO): YES